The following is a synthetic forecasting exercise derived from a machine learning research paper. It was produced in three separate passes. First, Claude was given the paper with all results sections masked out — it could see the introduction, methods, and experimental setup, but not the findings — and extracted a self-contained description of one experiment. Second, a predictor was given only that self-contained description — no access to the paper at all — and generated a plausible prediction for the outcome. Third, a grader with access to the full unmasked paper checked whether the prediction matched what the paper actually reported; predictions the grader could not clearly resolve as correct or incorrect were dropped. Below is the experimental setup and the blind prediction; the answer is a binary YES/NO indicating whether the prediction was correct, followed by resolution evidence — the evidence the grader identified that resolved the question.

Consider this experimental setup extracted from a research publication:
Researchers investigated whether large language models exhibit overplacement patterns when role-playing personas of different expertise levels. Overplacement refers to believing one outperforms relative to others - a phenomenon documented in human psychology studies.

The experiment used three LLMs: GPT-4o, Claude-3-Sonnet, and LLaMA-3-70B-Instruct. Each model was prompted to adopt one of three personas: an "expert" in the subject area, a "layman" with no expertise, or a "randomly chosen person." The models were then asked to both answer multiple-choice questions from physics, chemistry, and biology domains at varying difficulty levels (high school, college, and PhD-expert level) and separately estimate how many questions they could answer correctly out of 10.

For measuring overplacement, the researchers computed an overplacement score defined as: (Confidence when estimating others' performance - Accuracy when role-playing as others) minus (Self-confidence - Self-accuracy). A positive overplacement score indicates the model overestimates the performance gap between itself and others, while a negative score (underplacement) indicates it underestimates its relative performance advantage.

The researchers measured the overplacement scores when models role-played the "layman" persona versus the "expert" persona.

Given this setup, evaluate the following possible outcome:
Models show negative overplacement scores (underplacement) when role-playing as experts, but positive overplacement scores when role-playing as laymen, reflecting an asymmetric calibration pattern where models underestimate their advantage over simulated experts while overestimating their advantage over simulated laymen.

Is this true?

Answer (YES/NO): NO